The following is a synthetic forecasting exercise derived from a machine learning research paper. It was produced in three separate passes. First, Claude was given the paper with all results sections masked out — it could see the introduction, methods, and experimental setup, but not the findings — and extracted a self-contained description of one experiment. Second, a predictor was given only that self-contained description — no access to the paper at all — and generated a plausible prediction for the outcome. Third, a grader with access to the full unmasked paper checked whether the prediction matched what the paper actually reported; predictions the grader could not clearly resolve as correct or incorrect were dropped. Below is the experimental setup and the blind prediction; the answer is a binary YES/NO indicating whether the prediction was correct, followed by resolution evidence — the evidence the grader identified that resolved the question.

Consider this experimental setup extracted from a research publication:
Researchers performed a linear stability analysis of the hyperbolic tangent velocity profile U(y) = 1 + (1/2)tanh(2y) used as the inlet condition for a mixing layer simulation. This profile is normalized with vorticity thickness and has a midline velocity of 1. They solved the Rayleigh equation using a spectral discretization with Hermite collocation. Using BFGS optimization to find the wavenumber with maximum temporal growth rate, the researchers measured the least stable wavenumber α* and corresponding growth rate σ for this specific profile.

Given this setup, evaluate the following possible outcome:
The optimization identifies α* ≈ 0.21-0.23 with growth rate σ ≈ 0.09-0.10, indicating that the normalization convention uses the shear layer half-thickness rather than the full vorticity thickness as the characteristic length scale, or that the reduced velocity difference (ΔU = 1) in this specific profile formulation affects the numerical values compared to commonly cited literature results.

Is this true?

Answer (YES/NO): NO